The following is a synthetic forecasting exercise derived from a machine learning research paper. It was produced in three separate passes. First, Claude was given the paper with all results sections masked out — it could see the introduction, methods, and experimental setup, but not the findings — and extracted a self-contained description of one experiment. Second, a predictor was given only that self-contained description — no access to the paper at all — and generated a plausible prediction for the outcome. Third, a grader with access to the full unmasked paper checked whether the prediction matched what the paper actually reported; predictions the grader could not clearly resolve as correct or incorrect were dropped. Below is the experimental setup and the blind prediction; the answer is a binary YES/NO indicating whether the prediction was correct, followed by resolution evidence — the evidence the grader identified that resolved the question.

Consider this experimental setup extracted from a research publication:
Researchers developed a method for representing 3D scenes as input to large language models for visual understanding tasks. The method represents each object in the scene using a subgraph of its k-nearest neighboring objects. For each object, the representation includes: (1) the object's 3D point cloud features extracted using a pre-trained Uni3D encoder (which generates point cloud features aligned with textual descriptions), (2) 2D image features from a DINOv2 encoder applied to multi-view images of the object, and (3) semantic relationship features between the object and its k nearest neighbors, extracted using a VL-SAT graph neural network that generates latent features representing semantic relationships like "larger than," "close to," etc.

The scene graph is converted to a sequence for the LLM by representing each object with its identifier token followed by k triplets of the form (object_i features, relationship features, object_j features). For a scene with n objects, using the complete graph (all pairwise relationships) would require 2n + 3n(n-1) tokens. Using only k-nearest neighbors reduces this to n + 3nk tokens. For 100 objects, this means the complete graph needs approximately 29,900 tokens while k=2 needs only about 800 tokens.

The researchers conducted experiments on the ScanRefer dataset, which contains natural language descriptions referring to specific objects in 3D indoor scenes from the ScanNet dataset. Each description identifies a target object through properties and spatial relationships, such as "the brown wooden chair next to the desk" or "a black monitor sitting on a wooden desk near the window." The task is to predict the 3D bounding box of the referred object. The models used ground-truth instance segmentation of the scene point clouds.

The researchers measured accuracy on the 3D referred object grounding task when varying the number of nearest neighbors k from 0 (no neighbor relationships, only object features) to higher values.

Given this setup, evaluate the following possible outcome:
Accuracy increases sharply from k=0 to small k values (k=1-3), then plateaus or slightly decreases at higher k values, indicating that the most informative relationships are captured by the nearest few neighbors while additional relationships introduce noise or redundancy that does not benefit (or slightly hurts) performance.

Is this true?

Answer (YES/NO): NO